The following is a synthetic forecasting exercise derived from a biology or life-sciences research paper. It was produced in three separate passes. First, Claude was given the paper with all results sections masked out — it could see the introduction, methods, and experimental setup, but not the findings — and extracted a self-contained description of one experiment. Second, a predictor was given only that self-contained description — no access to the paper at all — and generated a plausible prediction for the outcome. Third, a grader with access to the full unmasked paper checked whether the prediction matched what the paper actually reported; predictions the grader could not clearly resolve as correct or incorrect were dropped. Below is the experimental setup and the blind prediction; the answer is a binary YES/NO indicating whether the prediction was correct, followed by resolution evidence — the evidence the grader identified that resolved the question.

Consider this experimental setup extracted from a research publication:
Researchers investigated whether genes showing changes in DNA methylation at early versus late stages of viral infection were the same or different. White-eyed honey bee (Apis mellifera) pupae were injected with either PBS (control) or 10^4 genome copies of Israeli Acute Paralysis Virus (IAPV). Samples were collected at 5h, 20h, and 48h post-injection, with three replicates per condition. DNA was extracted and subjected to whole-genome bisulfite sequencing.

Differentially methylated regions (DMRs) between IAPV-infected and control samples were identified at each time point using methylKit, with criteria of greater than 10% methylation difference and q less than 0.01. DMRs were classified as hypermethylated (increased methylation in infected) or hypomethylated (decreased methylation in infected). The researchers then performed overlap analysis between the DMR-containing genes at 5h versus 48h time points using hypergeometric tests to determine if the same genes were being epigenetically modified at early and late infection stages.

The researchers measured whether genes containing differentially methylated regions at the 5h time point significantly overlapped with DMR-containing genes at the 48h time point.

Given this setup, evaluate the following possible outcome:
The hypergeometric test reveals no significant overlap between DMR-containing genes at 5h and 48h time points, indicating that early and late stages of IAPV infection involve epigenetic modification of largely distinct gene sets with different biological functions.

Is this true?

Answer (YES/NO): NO